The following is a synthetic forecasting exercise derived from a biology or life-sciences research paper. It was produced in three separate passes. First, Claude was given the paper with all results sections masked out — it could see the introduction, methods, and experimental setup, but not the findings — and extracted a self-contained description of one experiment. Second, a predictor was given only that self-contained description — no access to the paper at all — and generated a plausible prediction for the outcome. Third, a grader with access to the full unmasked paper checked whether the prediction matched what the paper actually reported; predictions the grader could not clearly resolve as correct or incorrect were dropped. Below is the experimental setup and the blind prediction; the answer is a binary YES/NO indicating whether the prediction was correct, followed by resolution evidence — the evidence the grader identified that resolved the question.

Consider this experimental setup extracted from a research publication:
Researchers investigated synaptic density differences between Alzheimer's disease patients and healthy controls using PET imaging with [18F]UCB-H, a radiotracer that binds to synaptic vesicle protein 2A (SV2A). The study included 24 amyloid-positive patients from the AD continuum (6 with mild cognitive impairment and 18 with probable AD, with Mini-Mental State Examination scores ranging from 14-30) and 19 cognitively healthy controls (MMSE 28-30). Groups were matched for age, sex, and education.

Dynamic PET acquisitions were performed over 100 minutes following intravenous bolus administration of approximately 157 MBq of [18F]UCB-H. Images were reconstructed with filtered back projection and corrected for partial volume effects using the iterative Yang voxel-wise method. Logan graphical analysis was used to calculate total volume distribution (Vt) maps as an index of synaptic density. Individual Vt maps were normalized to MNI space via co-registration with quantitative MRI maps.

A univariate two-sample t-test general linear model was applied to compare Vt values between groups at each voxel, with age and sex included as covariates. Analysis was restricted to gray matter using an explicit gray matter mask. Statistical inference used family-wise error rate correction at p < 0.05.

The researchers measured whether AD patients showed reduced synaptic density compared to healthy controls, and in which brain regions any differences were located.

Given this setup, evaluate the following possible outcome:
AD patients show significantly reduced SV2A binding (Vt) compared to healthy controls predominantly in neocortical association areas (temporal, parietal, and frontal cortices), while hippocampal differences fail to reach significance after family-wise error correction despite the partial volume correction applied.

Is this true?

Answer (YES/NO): NO